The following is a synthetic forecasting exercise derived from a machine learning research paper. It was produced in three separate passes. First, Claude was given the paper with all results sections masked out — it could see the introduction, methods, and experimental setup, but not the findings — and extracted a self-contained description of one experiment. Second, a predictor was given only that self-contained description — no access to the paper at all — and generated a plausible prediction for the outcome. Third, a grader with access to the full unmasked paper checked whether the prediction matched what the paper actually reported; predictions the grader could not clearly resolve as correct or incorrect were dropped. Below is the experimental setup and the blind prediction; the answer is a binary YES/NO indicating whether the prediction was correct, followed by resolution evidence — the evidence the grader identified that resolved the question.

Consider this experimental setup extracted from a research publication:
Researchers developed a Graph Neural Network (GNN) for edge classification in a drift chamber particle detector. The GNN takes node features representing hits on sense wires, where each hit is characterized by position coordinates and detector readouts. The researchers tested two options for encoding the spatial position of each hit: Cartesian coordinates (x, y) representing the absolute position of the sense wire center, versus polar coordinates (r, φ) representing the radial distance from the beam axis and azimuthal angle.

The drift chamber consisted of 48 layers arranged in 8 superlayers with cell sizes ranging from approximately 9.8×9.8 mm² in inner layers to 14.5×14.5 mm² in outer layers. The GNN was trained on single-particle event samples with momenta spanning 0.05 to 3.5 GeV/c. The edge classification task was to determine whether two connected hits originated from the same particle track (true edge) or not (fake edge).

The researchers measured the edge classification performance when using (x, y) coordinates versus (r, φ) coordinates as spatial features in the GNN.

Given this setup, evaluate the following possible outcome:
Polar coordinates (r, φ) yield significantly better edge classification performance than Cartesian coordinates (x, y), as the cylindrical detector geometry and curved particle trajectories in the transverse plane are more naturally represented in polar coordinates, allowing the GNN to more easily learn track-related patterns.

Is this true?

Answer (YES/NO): YES